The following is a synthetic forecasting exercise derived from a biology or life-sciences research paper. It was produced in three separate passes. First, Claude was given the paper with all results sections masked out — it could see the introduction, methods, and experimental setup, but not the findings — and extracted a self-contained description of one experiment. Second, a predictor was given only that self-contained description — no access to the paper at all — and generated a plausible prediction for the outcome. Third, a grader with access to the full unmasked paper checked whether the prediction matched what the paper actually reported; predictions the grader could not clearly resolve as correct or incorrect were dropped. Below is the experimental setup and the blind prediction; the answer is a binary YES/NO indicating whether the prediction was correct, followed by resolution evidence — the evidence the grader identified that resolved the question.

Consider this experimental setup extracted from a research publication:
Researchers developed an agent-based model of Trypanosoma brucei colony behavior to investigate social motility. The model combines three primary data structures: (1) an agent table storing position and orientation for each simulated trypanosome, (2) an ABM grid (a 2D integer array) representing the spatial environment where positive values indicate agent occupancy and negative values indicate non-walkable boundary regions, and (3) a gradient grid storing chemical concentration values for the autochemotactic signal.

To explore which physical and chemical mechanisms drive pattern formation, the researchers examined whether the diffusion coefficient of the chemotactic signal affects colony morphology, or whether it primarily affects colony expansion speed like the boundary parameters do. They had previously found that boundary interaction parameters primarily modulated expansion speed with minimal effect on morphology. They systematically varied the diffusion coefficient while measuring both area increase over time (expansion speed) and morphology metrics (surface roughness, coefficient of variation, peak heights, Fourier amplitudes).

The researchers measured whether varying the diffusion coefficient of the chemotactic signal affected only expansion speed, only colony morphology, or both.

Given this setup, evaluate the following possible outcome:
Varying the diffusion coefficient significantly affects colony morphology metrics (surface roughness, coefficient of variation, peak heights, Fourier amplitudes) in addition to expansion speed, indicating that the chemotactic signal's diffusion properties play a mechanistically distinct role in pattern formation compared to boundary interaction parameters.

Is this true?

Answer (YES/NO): YES